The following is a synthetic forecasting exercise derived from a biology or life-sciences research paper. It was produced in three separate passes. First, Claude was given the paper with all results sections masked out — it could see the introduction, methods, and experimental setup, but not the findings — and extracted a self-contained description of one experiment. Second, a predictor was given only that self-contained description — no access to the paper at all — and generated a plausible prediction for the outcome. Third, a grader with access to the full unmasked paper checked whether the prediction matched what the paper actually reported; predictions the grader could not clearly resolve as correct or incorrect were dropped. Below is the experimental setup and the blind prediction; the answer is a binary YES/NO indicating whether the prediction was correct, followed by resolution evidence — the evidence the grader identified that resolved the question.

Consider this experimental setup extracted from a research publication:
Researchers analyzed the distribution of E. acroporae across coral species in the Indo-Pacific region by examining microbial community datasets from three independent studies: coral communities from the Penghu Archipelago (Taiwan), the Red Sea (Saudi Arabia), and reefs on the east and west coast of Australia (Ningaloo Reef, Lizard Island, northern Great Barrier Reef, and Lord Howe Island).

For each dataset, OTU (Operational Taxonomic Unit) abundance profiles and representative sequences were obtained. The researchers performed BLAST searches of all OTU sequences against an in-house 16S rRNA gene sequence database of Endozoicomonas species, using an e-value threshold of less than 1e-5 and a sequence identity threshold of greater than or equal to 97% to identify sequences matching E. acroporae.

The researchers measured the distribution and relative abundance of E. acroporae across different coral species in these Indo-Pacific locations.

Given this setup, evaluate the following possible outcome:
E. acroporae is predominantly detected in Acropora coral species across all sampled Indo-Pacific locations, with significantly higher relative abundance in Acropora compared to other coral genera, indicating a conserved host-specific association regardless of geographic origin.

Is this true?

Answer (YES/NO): NO